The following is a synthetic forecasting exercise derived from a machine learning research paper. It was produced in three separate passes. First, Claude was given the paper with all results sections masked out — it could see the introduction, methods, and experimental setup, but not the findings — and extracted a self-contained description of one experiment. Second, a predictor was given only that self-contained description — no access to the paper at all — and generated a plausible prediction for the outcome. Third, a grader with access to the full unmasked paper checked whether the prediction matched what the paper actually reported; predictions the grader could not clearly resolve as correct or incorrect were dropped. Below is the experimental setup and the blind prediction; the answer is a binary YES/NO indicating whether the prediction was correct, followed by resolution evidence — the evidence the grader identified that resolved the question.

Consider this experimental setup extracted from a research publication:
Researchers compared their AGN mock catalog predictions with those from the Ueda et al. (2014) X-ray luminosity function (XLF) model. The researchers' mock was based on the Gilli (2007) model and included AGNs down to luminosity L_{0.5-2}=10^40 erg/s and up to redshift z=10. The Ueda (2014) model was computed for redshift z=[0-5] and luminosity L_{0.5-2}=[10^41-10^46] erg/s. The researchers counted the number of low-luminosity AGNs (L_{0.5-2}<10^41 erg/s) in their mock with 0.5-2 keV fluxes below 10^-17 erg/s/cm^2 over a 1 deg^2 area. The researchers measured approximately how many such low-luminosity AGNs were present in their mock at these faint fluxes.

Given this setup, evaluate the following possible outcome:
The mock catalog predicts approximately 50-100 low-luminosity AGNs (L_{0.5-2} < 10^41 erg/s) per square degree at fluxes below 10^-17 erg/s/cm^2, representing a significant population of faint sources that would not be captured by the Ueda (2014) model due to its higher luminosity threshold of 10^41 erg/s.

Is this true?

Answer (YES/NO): NO